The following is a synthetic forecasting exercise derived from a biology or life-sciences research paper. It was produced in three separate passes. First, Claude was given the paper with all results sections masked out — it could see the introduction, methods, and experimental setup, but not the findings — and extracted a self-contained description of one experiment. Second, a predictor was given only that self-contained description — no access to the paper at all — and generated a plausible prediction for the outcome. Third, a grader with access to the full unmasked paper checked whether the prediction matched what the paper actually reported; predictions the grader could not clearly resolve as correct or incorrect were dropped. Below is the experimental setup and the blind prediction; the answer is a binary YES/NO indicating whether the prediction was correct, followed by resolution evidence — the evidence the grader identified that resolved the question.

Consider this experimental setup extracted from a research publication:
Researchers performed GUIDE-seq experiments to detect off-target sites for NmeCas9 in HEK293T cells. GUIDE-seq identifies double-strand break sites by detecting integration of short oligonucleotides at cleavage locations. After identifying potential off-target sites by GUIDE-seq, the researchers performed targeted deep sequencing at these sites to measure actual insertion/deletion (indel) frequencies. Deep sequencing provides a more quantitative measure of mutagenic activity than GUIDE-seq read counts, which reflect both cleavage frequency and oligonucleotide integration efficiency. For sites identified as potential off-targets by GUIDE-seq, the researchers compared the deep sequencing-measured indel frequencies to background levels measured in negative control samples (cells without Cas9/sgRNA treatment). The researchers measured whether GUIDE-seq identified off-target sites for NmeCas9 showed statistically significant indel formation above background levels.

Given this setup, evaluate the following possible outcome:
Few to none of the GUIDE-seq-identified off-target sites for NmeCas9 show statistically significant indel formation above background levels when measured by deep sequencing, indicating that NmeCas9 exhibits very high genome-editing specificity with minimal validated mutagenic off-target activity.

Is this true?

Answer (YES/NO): YES